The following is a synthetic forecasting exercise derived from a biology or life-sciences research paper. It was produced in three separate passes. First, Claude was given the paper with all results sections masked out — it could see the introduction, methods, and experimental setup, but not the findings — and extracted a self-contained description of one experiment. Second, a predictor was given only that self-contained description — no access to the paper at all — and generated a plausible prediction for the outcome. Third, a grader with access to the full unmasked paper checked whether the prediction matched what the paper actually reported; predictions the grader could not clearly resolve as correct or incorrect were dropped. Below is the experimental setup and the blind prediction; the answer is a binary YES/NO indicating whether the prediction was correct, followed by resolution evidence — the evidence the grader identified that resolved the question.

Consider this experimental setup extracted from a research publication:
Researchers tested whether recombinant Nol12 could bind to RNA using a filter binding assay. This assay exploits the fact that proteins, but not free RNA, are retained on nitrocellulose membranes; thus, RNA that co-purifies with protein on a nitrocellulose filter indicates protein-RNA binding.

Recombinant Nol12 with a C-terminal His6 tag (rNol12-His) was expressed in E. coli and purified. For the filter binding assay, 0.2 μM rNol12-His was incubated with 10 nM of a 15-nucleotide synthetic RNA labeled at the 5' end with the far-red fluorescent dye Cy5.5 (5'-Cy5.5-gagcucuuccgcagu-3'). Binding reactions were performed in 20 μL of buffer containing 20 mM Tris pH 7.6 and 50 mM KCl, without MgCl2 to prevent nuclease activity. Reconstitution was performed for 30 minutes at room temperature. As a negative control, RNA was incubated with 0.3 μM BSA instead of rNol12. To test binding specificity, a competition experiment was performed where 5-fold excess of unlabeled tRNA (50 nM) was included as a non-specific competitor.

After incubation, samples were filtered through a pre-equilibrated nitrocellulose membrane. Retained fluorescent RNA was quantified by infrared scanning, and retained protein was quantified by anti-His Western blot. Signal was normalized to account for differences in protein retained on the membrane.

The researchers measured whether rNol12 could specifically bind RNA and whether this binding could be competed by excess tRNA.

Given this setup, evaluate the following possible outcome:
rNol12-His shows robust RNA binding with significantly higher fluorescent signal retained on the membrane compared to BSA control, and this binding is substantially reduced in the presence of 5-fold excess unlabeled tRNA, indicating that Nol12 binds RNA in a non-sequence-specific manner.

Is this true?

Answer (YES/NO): YES